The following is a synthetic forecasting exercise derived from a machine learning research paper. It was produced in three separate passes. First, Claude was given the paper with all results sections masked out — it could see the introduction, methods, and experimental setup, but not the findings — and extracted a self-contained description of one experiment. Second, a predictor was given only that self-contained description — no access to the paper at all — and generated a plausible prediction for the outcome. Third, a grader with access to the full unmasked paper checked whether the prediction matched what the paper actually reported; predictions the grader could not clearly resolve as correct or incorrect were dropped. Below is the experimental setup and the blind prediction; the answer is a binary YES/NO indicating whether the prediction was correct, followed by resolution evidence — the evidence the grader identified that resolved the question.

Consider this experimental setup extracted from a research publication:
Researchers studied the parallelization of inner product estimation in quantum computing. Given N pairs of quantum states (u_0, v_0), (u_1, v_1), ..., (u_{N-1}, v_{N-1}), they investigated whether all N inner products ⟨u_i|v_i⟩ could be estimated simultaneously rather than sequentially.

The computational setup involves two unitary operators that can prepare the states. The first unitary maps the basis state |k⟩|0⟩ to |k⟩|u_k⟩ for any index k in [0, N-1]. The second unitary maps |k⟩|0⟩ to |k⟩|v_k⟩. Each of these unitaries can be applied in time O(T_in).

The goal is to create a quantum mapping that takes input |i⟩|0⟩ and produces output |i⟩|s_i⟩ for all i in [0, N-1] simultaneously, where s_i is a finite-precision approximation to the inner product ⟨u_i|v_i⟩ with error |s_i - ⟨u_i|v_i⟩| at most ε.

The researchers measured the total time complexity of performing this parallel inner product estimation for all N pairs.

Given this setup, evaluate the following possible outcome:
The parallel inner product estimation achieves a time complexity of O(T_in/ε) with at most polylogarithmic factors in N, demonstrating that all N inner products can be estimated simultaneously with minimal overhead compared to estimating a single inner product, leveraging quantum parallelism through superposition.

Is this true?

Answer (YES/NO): YES